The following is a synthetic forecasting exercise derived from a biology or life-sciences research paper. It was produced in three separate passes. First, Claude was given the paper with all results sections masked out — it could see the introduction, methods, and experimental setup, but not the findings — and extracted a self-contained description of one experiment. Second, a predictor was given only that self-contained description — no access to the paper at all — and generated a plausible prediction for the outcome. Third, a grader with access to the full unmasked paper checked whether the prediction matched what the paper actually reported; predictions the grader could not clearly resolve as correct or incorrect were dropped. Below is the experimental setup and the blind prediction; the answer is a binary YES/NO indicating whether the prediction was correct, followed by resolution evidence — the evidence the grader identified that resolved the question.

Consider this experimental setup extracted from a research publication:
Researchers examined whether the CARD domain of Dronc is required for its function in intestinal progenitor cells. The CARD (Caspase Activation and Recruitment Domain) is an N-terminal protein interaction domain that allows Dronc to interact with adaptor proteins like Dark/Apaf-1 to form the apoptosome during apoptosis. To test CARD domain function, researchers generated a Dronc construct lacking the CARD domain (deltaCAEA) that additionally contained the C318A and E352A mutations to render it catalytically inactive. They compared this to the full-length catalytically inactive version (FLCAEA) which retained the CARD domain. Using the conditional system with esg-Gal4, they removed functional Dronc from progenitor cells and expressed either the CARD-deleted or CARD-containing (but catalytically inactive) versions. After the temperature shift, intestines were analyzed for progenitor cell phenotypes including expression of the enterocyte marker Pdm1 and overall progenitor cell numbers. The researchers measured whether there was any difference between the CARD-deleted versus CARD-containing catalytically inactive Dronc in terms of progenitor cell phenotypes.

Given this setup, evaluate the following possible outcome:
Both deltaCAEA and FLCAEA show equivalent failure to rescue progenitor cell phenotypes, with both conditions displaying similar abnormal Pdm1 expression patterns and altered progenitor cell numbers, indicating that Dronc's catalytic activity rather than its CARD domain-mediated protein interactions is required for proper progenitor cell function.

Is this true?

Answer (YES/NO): YES